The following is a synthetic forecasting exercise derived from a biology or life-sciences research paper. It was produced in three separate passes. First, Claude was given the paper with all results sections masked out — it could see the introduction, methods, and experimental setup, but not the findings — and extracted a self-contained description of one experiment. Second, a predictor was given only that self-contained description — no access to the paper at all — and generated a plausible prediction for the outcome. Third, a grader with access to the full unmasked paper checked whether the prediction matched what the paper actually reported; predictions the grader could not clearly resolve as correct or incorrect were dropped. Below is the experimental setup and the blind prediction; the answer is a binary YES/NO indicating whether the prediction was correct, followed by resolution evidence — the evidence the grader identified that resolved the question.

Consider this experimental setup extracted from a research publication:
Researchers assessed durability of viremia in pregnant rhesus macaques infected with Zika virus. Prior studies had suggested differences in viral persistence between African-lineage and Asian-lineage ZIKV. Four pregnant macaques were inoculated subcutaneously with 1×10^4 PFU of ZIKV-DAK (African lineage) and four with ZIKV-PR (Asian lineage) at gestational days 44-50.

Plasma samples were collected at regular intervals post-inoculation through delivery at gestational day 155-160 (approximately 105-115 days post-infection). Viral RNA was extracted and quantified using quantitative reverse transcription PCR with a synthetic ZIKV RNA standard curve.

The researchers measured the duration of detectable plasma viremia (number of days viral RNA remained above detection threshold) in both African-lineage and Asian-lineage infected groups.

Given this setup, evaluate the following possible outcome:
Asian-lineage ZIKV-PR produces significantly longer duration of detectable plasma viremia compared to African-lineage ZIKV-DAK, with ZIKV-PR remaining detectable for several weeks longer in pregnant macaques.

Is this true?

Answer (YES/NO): NO